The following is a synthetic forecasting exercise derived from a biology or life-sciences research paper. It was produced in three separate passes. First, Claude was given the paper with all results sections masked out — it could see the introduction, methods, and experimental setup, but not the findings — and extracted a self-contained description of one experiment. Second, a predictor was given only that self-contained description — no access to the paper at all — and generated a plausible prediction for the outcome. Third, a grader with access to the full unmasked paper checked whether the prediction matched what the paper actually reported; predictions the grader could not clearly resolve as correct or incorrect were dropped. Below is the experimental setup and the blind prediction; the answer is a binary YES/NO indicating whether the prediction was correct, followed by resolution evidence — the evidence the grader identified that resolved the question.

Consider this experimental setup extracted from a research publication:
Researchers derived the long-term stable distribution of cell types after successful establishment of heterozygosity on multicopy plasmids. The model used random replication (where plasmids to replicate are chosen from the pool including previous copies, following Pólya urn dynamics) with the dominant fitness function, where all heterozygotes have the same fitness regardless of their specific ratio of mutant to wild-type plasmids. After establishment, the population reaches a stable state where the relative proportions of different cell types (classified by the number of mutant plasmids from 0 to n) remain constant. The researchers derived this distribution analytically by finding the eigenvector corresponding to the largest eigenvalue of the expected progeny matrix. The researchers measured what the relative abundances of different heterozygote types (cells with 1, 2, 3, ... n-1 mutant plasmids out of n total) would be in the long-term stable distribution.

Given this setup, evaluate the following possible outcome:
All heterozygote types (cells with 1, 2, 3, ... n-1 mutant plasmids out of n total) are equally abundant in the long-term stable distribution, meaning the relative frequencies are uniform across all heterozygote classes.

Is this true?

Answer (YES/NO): YES